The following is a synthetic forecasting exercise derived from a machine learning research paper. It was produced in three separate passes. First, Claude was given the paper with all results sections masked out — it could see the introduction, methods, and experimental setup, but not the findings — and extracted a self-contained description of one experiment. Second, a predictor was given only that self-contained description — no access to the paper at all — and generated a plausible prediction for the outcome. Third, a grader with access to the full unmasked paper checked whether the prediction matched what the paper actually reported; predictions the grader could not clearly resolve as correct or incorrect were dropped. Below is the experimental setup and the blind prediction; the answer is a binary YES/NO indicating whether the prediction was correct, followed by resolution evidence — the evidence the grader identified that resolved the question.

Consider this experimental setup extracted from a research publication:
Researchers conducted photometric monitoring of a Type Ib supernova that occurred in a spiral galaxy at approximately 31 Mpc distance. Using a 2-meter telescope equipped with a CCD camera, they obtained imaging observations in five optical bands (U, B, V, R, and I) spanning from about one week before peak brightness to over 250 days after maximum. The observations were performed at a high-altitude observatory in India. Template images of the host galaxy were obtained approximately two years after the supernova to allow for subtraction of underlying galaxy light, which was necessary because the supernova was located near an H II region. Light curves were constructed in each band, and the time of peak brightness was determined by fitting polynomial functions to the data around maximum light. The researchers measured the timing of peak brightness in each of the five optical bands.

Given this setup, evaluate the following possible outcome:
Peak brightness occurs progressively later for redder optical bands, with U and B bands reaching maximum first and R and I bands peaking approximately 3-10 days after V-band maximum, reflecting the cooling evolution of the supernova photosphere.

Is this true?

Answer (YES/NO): NO